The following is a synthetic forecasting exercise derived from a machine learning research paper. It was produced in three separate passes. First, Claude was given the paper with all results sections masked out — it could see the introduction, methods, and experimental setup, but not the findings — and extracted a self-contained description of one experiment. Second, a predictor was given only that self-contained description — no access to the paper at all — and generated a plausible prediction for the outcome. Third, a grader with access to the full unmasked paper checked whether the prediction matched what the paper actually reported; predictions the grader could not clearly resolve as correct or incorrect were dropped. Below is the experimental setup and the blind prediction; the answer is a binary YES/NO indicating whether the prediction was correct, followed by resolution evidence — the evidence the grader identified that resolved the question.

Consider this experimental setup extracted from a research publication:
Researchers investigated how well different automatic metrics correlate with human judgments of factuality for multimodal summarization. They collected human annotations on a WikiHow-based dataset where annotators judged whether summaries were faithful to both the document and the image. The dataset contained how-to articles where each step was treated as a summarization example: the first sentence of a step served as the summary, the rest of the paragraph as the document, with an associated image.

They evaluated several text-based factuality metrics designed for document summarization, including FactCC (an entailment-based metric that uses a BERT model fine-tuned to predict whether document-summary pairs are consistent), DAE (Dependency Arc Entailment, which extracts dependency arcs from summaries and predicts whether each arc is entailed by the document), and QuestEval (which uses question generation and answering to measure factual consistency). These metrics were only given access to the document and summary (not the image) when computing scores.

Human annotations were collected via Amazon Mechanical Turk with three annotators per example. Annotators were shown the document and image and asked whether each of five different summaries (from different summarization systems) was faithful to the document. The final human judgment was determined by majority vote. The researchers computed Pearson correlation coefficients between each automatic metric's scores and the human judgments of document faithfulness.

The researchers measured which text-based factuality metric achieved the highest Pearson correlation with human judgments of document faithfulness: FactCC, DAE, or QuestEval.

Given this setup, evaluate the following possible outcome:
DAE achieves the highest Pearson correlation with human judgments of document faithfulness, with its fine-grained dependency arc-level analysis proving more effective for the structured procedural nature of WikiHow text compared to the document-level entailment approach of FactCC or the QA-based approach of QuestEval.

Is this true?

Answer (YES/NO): YES